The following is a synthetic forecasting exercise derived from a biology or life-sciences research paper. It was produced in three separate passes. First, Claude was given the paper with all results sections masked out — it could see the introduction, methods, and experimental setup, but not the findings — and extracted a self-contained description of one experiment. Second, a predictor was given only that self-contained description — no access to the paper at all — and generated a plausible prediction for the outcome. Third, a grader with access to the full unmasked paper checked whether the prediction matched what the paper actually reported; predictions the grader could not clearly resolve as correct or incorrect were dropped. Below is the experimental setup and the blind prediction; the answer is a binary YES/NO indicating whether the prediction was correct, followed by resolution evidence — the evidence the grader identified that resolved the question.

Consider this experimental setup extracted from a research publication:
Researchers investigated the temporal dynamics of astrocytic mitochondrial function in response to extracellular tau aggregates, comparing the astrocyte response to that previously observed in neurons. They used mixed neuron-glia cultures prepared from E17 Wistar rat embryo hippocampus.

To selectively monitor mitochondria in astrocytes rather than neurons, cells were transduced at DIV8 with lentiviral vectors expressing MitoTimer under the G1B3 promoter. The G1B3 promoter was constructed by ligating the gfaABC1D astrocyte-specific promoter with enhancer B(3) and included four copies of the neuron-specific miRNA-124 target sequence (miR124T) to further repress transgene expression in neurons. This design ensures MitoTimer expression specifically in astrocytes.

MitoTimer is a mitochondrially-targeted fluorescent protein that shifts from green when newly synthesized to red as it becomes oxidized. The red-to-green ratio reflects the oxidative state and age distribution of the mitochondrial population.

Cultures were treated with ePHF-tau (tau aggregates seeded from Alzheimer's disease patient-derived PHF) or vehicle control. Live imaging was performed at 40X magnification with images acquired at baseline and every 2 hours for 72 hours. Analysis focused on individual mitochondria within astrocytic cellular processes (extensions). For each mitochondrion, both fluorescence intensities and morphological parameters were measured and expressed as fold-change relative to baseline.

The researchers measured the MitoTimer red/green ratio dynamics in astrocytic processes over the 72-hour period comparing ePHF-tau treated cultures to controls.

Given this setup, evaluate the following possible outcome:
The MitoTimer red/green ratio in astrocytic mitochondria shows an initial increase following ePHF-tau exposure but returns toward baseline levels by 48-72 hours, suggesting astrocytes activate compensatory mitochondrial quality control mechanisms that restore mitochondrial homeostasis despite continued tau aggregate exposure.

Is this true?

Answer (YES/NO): NO